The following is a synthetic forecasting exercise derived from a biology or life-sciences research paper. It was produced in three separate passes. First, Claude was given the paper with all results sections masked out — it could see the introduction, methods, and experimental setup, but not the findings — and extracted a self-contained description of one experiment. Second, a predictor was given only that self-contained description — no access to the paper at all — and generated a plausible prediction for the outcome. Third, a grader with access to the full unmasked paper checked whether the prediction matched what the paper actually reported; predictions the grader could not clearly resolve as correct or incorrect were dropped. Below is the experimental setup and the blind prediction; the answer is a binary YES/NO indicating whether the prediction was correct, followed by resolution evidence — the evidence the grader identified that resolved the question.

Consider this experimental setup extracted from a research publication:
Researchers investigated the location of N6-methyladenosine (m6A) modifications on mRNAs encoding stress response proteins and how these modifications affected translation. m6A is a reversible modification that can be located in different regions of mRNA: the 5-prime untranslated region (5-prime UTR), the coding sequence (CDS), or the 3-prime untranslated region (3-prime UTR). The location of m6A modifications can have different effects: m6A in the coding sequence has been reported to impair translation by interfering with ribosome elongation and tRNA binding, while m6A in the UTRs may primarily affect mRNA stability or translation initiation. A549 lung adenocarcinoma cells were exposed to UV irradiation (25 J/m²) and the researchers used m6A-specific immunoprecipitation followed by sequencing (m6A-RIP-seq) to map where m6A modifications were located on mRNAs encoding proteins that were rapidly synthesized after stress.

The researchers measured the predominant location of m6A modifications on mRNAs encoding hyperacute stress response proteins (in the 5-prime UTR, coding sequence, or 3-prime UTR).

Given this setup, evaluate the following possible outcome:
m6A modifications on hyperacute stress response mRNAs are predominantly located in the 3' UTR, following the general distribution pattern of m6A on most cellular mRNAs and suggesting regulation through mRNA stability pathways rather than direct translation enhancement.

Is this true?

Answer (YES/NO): NO